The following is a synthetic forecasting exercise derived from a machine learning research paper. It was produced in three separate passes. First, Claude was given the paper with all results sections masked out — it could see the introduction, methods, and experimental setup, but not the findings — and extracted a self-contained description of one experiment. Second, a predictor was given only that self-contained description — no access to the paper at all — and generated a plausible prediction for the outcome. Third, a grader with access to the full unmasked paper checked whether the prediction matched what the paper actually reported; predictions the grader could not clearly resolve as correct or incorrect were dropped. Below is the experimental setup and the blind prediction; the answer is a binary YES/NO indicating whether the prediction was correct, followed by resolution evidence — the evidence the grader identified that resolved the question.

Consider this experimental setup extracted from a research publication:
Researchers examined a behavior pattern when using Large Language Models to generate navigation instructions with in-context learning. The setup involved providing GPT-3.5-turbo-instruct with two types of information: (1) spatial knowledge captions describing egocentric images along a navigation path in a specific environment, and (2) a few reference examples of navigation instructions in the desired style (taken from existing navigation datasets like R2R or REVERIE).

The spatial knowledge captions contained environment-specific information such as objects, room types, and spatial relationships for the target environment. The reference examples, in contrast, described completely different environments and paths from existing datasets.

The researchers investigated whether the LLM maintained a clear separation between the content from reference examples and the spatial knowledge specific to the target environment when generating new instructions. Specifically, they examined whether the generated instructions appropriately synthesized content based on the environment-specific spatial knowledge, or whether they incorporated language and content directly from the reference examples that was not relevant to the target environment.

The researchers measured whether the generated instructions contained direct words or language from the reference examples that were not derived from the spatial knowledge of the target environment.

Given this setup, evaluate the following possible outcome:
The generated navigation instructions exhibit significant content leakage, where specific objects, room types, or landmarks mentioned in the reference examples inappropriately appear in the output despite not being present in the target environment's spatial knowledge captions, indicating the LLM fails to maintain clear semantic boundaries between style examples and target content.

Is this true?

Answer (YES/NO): NO